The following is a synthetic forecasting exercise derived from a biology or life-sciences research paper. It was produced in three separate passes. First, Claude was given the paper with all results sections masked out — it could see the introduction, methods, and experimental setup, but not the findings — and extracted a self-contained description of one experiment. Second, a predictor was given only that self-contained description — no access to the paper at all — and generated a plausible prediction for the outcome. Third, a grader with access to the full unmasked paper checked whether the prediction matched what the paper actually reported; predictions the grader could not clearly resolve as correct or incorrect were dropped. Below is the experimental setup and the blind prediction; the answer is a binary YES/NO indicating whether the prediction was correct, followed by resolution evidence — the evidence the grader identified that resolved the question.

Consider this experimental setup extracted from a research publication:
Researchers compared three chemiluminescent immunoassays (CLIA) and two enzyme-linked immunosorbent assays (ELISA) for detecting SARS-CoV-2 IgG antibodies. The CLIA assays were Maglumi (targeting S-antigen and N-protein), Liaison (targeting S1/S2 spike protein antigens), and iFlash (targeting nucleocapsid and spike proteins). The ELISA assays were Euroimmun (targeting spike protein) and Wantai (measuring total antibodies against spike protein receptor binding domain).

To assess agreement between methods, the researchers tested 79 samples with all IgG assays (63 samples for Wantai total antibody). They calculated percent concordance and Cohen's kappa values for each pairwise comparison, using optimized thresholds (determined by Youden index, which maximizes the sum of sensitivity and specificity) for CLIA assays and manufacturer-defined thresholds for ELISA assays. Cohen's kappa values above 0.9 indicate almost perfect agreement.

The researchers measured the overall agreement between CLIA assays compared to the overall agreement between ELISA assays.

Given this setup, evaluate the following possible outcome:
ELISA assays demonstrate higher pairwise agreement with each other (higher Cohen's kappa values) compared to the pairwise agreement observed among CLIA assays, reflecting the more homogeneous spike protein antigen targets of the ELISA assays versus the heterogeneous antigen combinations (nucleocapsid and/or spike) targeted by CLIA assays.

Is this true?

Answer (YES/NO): YES